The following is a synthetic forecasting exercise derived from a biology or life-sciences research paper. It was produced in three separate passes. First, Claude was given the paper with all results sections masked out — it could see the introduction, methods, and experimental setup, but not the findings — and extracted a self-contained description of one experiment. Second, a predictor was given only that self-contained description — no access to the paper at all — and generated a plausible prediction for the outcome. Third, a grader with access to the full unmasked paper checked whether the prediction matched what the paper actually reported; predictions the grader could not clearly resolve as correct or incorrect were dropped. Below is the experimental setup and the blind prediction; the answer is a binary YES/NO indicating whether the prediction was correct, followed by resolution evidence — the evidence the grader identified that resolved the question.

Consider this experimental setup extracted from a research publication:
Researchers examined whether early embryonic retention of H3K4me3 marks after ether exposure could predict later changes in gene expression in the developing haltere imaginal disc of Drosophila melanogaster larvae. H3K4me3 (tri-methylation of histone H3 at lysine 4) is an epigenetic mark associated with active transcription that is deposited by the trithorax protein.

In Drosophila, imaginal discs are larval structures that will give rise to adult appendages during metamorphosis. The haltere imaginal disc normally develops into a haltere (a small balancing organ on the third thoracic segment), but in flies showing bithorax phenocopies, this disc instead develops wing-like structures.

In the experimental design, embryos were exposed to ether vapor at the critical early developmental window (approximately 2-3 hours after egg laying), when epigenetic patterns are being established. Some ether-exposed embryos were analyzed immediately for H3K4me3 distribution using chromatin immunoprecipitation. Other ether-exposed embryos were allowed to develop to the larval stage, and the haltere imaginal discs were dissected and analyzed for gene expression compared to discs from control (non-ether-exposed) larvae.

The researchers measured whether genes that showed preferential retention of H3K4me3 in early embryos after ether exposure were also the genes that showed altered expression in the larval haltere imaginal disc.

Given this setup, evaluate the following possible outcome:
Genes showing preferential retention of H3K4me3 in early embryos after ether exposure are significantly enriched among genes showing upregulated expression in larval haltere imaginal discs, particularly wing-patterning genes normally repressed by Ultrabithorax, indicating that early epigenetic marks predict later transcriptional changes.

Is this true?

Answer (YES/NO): YES